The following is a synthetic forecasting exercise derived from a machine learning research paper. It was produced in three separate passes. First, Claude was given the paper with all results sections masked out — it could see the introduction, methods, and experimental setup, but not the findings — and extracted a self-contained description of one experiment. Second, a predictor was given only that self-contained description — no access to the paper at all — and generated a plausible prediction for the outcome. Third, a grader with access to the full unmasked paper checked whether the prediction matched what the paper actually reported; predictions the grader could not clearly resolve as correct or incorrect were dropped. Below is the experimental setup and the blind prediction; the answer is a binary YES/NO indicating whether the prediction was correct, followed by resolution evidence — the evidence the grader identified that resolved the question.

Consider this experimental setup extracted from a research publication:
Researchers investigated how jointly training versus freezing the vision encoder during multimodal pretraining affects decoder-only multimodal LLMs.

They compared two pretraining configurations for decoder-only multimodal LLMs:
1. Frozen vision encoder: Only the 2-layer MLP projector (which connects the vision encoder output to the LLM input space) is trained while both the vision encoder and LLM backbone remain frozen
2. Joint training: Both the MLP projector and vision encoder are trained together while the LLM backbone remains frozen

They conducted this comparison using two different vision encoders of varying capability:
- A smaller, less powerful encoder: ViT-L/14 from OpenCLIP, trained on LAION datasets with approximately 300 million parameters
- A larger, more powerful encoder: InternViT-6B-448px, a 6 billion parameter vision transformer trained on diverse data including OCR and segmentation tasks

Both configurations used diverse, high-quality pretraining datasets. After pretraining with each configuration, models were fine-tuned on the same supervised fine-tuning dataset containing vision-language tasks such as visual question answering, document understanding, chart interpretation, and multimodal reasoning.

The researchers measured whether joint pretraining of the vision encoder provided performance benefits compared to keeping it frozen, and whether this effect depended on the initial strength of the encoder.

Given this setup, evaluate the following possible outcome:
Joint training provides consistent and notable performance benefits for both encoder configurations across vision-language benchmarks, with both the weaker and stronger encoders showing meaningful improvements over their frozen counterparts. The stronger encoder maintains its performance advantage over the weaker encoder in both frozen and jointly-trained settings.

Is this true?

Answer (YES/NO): NO